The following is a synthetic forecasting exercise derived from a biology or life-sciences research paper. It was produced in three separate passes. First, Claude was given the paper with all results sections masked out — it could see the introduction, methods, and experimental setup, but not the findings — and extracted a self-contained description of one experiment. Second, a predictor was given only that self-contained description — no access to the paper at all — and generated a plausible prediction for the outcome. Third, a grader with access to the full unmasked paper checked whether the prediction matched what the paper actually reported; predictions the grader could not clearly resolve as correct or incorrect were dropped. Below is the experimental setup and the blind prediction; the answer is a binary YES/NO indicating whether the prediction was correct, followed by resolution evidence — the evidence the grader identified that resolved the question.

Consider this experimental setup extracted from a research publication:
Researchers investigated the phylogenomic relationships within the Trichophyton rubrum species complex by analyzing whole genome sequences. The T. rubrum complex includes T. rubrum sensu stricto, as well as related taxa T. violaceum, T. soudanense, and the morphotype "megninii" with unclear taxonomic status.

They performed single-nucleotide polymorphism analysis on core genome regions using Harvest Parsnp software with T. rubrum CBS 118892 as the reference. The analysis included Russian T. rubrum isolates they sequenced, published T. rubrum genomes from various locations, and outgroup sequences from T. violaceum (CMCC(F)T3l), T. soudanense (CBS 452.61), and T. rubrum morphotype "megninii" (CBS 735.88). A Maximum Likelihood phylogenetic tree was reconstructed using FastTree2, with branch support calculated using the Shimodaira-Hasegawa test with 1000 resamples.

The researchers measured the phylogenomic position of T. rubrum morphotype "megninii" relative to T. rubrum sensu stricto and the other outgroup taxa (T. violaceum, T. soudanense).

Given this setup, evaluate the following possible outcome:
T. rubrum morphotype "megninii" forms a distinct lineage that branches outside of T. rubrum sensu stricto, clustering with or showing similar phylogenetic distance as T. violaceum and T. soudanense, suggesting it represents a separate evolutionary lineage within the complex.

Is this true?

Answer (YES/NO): NO